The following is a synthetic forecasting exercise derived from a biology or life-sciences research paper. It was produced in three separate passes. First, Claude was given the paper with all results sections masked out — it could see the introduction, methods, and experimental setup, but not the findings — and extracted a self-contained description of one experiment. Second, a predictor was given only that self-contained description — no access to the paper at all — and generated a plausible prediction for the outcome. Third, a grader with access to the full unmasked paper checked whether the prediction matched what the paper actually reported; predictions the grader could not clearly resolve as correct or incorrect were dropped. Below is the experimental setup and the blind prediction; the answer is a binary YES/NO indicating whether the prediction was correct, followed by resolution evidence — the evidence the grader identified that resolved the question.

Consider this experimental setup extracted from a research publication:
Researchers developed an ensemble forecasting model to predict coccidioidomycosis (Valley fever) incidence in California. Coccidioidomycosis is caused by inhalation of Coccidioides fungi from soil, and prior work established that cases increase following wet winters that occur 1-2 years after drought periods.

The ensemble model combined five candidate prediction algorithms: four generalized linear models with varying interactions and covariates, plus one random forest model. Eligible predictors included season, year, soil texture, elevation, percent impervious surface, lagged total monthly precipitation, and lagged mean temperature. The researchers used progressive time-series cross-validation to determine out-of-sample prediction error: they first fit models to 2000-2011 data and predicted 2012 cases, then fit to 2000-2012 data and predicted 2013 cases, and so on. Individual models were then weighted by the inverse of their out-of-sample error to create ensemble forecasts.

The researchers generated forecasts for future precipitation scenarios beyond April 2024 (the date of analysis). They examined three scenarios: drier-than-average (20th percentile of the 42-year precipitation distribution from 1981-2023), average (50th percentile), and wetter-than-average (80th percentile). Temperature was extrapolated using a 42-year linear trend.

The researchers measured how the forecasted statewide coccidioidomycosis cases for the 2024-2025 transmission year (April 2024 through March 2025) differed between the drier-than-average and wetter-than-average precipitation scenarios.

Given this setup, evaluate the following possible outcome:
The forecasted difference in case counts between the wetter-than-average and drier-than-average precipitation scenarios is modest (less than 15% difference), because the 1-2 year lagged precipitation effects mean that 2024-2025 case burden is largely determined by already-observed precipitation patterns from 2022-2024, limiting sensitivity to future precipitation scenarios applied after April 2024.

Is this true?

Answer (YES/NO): YES